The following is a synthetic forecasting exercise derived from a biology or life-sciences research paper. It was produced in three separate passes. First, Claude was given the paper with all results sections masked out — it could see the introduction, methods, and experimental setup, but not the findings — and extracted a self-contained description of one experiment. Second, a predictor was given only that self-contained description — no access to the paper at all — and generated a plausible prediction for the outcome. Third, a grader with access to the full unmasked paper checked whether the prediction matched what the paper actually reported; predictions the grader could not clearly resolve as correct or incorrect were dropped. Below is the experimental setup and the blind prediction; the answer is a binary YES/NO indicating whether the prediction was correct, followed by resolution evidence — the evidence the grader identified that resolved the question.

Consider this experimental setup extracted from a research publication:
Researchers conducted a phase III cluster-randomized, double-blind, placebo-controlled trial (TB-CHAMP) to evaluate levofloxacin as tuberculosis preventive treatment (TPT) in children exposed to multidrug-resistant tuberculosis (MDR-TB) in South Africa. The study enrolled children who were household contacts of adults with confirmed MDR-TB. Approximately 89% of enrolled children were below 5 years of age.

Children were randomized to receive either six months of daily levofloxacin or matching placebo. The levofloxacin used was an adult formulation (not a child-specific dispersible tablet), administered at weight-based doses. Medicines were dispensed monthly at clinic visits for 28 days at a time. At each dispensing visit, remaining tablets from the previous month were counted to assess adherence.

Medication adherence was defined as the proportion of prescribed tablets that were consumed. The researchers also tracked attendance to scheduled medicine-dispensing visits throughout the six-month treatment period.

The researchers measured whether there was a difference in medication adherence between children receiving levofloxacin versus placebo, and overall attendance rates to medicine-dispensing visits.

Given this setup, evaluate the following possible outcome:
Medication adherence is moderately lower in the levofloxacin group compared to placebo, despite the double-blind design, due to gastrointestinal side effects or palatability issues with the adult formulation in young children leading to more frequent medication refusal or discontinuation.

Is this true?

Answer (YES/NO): NO